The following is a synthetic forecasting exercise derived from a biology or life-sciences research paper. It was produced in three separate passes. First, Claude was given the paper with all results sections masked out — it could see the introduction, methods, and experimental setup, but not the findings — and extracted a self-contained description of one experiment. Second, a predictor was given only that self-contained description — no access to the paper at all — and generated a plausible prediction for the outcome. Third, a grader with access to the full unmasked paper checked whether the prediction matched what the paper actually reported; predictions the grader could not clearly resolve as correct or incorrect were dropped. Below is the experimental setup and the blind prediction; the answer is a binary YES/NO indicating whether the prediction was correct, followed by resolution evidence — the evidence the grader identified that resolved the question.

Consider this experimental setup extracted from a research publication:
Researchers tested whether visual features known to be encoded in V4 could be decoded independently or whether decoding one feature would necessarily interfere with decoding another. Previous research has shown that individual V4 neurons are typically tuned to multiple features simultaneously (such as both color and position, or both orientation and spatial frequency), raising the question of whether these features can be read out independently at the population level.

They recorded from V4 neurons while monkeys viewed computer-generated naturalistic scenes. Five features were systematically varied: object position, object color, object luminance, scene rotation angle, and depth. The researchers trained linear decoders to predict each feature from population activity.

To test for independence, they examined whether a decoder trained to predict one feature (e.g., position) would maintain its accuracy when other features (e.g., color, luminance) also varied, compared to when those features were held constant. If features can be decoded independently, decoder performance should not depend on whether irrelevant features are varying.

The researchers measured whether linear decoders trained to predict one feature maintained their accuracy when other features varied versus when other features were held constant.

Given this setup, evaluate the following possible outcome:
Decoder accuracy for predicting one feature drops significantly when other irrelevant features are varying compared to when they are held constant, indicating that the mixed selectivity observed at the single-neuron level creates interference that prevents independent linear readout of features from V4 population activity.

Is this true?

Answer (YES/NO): NO